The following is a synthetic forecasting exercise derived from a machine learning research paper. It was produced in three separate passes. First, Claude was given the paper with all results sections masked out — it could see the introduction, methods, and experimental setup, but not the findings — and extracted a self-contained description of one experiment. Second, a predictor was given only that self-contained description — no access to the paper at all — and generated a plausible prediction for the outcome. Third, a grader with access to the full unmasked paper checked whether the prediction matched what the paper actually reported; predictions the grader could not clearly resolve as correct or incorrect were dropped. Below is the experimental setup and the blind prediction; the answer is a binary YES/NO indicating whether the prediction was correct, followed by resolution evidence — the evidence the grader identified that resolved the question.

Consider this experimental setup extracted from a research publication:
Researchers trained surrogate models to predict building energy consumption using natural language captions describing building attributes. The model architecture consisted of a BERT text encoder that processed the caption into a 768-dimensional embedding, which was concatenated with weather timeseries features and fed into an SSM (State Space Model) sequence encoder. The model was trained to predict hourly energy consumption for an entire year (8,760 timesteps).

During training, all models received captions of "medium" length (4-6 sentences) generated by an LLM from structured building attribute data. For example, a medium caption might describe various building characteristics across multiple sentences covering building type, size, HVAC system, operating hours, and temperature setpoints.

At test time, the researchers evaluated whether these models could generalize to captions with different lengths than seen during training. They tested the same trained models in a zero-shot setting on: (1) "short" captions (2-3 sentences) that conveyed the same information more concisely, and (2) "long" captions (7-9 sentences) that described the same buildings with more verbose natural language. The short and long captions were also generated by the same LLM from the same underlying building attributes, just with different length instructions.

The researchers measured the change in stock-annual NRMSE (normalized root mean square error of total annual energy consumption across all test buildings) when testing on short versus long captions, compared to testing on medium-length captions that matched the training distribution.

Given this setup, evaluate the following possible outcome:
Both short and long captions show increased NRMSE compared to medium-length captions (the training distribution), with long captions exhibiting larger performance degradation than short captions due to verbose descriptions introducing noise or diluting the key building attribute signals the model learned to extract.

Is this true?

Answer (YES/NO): YES